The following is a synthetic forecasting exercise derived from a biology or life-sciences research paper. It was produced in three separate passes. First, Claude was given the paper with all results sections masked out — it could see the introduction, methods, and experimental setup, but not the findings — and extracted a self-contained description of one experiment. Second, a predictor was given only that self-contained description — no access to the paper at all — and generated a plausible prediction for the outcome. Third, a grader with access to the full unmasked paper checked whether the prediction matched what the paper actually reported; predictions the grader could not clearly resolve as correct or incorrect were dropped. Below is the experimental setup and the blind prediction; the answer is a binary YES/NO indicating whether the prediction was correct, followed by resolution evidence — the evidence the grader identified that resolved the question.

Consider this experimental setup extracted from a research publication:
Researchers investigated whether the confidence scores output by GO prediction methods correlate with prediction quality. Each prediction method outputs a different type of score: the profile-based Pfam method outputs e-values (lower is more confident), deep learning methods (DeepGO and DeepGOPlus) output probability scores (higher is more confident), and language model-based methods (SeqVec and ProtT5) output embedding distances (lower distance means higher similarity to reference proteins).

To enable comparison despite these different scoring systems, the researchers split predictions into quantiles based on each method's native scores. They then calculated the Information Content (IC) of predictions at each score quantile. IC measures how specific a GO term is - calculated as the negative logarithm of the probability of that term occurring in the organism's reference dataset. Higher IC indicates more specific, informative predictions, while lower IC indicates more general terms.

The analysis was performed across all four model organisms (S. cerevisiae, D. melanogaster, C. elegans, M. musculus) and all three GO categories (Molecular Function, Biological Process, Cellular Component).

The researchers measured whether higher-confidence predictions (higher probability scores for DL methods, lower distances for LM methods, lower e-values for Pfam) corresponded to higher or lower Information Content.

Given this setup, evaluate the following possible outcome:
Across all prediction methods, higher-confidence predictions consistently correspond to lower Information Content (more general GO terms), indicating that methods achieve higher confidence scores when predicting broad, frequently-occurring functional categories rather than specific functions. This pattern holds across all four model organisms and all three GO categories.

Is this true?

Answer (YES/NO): NO